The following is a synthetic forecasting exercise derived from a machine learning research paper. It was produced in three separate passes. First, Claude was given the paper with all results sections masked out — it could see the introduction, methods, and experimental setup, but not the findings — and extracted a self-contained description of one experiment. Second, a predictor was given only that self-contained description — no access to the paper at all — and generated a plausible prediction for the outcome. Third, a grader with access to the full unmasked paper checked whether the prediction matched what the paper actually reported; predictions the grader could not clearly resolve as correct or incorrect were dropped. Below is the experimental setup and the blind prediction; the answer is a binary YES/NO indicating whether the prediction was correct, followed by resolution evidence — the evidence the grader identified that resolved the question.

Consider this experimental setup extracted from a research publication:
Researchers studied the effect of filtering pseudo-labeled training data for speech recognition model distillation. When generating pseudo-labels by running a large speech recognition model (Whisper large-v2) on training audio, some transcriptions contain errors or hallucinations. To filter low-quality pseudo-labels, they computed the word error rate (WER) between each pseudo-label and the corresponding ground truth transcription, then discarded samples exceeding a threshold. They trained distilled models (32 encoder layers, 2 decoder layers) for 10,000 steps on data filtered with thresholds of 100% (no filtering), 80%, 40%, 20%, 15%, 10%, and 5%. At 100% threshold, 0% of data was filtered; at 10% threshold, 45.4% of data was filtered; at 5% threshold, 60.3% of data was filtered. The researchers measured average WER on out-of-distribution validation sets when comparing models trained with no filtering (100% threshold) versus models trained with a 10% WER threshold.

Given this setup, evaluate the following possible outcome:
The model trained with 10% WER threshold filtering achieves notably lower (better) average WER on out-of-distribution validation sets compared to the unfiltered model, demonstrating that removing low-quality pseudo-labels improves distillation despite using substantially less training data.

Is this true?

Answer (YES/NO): YES